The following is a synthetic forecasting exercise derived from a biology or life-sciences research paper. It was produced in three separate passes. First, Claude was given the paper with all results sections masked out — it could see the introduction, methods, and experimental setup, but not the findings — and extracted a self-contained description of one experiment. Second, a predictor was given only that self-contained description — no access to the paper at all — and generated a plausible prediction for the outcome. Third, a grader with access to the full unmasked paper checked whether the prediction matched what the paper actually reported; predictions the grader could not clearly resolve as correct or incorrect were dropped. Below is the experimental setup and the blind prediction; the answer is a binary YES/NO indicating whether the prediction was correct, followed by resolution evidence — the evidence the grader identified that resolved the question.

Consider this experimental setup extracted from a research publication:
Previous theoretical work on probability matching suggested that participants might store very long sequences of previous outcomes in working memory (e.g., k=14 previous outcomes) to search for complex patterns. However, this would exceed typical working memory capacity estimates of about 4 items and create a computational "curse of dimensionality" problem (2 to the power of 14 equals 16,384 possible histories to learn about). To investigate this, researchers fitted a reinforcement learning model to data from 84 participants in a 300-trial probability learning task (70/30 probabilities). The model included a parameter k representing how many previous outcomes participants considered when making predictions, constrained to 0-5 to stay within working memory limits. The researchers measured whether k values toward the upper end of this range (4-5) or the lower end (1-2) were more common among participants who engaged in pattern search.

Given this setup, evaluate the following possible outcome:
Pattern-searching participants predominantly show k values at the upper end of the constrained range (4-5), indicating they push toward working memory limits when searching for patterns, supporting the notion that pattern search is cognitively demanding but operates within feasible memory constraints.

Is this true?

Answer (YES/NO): NO